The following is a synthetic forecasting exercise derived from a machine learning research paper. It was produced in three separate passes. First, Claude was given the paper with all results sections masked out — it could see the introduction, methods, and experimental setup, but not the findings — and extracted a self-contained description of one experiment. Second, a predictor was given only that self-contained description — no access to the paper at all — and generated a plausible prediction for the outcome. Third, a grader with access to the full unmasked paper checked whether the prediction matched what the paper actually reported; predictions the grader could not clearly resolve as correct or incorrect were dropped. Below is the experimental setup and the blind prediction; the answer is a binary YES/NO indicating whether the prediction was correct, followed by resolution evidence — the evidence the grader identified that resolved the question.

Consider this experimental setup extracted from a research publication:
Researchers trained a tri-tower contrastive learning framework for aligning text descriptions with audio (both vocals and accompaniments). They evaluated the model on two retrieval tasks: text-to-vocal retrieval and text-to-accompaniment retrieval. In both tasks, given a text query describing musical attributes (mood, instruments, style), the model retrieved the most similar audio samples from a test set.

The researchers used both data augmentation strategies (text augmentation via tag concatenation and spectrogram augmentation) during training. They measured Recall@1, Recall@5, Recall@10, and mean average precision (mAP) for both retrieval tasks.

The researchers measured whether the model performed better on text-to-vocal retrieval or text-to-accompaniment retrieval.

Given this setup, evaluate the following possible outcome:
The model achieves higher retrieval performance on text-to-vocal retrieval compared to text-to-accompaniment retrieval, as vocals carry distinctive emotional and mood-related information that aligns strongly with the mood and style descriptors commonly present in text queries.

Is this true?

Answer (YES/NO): NO